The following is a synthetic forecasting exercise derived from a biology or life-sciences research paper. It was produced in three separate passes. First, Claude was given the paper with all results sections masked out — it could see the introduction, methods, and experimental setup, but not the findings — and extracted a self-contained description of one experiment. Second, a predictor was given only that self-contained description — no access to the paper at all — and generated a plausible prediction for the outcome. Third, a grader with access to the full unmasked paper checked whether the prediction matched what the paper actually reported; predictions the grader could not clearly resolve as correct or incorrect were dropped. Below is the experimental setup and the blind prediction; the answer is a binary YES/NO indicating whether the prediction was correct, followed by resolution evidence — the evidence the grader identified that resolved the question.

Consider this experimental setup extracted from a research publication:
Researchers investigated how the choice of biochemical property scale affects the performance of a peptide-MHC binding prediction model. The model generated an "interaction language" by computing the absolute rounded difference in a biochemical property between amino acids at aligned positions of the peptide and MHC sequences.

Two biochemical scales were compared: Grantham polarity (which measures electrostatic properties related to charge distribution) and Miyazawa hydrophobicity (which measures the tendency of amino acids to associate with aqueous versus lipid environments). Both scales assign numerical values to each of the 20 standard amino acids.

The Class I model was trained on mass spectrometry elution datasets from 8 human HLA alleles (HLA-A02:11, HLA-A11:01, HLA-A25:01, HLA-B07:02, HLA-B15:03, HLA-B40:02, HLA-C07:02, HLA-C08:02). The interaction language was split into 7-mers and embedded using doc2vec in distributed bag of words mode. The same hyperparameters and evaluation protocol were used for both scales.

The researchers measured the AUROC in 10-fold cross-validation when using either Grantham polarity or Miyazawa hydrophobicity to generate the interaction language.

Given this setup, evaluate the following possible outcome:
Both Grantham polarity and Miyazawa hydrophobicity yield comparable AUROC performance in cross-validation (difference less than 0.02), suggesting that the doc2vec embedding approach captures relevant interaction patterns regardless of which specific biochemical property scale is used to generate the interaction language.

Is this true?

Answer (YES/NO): YES